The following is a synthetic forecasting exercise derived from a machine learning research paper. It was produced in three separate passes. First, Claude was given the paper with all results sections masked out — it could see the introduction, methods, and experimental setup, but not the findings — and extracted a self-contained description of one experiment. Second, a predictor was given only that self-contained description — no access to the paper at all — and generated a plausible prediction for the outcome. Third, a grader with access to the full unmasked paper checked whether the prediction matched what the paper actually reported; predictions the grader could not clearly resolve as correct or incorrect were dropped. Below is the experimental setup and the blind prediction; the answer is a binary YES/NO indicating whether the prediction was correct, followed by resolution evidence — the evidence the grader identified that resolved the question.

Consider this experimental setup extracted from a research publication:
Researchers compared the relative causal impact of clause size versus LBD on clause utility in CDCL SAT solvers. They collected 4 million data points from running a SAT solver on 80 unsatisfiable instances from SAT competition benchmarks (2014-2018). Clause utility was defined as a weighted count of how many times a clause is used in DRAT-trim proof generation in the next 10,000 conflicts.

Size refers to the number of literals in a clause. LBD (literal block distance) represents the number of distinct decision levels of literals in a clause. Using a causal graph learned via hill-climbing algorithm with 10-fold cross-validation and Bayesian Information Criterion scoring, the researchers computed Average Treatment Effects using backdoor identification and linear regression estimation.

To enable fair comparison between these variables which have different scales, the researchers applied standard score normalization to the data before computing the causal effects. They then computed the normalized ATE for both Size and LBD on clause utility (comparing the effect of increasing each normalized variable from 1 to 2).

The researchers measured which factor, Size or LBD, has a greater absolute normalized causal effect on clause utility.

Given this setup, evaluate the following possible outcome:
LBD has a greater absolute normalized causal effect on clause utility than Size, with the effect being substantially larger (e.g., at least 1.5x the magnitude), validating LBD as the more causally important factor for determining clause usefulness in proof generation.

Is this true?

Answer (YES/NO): NO